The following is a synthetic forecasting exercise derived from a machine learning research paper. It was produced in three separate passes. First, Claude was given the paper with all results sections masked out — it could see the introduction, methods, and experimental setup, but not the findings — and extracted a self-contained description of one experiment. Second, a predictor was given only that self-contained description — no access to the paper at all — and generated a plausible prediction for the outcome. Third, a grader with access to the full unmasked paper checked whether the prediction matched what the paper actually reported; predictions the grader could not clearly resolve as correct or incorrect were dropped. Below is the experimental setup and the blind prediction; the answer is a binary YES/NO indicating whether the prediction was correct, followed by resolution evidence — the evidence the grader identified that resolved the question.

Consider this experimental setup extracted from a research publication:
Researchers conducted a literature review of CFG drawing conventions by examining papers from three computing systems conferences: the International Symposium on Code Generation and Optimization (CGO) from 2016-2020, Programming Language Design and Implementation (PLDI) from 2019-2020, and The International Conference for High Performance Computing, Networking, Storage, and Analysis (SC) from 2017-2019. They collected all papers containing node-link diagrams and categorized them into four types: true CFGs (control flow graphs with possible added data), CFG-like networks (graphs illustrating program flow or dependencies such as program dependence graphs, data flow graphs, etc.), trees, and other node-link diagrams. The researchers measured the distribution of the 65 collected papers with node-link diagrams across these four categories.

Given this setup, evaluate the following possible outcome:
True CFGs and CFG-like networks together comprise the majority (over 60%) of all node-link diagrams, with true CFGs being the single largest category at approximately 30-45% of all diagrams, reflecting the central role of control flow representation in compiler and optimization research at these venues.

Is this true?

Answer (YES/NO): NO